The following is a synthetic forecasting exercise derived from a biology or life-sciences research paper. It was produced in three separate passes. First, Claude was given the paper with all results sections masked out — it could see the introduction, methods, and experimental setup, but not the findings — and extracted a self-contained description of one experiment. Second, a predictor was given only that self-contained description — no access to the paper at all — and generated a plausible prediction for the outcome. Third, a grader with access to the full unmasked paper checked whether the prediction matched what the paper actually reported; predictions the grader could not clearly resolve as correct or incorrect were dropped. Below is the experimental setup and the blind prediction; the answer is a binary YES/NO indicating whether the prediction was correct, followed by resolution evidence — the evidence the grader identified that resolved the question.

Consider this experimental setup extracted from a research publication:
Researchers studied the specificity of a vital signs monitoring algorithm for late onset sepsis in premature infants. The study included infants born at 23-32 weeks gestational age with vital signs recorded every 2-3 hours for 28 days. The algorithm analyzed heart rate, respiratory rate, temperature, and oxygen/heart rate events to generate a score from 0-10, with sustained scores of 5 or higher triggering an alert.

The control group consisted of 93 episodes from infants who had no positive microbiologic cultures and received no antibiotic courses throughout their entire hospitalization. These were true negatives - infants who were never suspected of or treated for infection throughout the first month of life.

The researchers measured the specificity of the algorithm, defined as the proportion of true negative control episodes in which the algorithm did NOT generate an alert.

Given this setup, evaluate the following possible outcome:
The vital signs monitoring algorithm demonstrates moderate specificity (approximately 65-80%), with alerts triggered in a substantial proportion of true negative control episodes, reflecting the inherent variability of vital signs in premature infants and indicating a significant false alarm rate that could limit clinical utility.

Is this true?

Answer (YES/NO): YES